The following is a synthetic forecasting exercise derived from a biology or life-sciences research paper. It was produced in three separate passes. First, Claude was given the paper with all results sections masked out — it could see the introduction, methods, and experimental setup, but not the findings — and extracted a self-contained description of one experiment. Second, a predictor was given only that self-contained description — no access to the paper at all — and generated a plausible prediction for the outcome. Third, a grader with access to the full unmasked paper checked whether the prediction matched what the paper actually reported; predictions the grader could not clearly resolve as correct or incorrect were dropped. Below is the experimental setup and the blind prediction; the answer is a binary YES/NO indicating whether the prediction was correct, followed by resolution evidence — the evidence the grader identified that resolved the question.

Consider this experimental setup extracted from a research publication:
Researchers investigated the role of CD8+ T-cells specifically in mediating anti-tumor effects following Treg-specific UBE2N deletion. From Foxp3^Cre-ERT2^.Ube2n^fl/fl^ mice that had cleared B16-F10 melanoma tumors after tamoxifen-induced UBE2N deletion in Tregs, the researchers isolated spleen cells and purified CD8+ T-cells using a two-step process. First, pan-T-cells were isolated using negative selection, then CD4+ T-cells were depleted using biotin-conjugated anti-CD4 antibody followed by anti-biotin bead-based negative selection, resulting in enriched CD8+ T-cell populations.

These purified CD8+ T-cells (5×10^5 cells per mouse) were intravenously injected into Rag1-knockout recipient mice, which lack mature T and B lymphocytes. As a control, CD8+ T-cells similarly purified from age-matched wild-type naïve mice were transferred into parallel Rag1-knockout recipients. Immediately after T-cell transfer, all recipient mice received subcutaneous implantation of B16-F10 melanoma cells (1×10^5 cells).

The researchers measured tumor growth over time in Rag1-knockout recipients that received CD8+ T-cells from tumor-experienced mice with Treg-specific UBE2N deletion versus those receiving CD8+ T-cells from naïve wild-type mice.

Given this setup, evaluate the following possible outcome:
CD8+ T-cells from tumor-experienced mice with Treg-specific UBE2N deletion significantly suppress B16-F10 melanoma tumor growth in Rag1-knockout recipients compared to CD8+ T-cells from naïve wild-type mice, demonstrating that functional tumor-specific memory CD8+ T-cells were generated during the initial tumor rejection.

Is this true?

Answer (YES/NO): NO